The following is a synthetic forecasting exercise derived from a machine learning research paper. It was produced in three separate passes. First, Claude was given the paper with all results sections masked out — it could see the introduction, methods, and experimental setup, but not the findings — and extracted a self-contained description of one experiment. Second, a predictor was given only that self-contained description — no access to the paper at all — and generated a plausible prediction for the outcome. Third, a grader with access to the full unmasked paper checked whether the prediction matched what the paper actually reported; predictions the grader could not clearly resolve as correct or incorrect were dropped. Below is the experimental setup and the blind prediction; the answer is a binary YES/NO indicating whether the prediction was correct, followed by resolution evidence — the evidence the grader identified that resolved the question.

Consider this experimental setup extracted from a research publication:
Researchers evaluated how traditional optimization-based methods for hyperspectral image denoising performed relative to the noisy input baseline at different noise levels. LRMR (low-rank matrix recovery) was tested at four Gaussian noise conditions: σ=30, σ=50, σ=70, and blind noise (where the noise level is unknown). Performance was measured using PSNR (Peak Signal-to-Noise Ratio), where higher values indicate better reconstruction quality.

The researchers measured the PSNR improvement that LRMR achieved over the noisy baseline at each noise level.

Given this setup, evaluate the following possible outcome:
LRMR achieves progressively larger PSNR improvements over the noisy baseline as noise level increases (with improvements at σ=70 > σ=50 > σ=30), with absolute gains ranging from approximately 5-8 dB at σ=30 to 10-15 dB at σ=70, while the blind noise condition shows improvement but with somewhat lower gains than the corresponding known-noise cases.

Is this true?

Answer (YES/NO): NO